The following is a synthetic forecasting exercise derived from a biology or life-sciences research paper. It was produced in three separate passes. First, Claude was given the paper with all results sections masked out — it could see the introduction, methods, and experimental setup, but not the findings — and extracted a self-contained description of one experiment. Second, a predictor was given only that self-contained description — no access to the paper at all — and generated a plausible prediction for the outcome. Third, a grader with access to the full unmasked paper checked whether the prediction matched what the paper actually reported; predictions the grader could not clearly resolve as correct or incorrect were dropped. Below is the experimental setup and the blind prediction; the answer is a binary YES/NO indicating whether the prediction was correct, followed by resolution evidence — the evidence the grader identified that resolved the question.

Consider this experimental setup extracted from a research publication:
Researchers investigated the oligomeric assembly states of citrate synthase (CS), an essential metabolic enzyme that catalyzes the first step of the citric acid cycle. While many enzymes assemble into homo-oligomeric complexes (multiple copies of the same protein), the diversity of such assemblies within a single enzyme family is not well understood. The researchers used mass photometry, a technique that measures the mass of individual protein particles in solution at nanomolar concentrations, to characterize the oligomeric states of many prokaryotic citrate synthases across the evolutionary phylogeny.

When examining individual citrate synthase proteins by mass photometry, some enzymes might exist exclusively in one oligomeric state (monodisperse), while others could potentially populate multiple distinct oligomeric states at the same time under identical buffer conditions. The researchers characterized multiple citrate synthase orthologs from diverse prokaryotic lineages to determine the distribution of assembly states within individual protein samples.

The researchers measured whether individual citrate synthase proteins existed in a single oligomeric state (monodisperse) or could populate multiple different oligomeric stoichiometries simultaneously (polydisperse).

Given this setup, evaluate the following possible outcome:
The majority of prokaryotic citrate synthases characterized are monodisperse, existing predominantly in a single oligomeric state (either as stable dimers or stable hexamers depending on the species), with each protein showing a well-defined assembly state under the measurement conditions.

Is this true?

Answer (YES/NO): YES